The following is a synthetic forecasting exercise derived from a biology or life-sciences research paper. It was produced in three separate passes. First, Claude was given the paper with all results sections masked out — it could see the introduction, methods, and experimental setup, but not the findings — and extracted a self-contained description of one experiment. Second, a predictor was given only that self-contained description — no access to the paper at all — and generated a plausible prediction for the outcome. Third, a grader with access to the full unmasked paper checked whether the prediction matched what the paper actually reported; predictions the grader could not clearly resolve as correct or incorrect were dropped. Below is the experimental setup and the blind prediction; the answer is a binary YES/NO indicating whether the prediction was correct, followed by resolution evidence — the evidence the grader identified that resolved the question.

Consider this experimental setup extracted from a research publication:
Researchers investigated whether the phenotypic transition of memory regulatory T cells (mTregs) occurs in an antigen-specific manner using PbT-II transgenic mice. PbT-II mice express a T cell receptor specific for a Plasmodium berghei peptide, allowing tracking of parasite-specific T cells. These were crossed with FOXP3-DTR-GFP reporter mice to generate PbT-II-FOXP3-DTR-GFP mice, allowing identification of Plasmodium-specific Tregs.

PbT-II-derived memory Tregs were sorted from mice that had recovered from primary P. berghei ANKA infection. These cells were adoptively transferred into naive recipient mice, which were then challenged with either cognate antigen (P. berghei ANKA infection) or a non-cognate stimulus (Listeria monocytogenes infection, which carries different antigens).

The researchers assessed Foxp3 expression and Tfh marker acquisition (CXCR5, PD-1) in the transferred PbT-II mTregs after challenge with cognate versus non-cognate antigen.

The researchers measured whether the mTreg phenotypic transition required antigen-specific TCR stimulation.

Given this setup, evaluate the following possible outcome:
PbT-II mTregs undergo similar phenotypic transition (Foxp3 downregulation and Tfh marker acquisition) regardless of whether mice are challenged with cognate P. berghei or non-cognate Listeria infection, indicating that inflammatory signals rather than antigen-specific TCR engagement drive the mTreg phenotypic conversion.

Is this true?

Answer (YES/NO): YES